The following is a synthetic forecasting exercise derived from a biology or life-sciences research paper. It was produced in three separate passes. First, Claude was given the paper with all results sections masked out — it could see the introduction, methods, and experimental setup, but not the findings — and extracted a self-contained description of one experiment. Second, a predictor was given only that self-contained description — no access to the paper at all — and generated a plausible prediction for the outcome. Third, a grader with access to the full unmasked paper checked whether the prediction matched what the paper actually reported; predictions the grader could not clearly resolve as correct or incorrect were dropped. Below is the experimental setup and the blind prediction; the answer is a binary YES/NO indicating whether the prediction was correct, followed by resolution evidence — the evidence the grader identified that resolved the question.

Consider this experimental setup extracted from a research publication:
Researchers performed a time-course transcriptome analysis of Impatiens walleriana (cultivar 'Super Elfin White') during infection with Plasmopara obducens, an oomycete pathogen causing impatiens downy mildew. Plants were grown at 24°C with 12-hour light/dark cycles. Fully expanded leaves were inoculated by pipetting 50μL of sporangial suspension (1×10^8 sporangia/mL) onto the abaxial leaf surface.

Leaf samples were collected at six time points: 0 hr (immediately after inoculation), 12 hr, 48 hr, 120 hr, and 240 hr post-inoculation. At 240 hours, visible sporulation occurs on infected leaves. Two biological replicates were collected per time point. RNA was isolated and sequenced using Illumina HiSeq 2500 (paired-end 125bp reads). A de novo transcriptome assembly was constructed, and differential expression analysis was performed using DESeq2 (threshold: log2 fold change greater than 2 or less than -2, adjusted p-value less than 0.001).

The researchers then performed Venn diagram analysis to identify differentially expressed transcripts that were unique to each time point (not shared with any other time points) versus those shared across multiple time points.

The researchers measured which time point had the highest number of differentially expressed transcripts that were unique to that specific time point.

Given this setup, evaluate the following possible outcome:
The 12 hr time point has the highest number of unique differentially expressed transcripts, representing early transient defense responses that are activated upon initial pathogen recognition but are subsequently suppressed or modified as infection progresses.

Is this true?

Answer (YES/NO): NO